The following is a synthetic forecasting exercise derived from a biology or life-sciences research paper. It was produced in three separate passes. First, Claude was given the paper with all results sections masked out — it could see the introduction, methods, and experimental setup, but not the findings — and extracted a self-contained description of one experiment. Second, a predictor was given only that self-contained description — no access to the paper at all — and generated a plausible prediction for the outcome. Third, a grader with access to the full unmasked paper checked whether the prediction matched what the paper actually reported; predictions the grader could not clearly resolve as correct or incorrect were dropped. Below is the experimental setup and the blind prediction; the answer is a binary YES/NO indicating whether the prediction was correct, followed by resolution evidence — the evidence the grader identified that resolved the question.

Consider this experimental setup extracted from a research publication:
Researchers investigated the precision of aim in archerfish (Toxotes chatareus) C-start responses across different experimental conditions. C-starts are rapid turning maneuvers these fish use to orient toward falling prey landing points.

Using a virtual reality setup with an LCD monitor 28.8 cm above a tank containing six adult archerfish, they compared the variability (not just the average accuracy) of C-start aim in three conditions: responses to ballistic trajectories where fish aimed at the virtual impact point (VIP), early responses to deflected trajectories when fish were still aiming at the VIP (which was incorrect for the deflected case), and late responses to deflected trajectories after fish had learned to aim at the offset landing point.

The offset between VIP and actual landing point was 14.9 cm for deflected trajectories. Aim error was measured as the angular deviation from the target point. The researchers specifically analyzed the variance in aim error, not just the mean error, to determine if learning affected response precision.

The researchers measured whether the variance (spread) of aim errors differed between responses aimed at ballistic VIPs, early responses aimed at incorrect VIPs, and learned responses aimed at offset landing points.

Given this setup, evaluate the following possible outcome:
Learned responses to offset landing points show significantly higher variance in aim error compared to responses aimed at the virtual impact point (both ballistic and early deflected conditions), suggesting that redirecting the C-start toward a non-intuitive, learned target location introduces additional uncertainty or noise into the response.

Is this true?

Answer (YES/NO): NO